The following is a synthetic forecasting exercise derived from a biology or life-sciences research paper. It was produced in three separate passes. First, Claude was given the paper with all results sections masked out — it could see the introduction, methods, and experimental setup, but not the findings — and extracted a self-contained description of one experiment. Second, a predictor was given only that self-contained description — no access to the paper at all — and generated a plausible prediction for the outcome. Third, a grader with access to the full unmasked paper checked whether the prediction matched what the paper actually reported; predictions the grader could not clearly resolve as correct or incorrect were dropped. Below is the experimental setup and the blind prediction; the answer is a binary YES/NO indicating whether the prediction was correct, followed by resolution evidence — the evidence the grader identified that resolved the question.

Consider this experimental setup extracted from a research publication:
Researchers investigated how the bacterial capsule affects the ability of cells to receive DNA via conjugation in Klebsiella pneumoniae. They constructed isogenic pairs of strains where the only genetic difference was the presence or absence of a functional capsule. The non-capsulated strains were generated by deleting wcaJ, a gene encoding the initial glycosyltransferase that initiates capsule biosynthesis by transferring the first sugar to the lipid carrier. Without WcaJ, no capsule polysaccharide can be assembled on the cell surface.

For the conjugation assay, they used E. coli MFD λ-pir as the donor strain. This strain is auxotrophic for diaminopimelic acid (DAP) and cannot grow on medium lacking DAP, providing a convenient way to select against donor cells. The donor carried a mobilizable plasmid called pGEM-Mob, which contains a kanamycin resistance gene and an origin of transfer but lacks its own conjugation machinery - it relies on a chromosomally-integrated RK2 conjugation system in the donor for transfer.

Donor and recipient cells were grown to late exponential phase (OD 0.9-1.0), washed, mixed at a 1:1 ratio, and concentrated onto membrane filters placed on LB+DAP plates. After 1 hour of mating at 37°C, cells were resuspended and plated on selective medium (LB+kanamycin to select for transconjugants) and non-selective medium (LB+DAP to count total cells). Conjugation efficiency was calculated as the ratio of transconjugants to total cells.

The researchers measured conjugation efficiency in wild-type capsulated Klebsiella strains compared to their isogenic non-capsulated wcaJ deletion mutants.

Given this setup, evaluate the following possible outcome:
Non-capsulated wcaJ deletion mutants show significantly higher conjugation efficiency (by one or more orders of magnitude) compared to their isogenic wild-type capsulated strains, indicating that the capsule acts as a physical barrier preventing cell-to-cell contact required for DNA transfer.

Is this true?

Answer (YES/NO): NO